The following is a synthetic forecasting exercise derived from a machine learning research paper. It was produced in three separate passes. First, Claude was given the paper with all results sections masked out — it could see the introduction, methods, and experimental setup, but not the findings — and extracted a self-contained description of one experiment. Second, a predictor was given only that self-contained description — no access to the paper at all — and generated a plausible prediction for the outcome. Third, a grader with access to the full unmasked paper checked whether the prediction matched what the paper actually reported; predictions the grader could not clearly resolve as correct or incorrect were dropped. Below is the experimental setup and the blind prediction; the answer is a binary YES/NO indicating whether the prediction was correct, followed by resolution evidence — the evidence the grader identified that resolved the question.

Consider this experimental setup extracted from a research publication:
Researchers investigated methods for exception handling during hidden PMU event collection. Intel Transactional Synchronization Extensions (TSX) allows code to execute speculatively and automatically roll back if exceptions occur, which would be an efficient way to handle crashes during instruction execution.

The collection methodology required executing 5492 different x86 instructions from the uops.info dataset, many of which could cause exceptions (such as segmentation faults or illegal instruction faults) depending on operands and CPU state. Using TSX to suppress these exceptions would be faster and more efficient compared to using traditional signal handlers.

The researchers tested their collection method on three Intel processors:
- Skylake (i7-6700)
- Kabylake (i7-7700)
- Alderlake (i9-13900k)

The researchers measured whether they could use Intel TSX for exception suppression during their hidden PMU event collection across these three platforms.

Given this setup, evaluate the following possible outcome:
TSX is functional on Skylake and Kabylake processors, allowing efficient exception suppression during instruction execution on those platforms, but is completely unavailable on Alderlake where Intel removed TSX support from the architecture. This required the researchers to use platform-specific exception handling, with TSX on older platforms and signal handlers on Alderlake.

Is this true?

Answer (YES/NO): NO